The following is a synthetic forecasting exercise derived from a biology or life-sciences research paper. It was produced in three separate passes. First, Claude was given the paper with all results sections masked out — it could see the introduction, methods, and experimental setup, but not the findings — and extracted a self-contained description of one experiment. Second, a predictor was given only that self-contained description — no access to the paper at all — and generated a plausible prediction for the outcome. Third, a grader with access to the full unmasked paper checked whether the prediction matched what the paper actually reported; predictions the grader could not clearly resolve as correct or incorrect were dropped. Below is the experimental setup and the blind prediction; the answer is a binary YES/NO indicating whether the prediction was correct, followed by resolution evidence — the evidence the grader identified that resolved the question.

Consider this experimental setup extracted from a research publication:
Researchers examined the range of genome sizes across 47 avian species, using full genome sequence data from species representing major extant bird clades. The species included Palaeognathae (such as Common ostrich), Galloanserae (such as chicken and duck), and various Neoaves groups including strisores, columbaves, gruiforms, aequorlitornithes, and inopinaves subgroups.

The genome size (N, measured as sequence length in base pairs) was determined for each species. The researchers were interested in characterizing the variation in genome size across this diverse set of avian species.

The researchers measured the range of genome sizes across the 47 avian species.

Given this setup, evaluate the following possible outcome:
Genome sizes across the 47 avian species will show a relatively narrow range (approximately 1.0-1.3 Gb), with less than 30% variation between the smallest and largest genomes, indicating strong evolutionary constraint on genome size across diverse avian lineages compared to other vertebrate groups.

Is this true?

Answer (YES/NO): YES